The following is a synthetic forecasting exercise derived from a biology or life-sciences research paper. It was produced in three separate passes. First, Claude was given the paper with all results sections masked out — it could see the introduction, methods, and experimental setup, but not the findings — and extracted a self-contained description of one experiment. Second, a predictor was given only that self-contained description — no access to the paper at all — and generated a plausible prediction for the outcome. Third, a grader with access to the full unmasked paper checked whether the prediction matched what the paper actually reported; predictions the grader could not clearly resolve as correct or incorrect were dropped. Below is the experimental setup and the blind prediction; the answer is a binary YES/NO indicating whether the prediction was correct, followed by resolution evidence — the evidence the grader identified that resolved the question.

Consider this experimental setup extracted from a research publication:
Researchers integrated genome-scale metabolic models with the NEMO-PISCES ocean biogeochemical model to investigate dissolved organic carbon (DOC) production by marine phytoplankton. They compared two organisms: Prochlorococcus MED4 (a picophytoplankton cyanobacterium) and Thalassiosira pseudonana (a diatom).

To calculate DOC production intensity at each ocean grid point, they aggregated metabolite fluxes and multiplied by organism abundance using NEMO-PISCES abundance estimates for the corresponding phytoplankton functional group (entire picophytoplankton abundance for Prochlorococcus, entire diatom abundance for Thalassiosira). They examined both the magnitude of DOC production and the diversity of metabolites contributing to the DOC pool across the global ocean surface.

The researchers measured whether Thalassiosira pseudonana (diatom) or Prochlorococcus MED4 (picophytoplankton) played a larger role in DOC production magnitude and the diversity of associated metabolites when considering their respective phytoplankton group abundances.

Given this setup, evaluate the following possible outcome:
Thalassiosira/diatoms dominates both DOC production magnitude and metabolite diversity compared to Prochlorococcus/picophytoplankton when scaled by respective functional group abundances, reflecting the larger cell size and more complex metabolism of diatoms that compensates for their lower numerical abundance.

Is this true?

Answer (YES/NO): YES